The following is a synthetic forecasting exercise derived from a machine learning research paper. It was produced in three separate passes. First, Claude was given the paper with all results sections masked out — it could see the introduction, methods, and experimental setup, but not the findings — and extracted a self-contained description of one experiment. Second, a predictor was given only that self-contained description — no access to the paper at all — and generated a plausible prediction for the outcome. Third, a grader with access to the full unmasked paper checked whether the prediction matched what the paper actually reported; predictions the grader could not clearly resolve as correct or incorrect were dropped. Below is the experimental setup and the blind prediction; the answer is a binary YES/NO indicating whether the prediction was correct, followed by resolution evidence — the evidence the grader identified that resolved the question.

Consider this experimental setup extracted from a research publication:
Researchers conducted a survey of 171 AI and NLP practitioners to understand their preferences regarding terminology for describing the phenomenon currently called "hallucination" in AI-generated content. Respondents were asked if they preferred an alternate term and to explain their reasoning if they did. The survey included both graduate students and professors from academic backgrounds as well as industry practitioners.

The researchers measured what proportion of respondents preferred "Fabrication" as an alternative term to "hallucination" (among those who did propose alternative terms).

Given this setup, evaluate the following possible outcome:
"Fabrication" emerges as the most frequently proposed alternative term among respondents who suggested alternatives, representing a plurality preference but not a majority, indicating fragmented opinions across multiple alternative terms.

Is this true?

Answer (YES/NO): YES